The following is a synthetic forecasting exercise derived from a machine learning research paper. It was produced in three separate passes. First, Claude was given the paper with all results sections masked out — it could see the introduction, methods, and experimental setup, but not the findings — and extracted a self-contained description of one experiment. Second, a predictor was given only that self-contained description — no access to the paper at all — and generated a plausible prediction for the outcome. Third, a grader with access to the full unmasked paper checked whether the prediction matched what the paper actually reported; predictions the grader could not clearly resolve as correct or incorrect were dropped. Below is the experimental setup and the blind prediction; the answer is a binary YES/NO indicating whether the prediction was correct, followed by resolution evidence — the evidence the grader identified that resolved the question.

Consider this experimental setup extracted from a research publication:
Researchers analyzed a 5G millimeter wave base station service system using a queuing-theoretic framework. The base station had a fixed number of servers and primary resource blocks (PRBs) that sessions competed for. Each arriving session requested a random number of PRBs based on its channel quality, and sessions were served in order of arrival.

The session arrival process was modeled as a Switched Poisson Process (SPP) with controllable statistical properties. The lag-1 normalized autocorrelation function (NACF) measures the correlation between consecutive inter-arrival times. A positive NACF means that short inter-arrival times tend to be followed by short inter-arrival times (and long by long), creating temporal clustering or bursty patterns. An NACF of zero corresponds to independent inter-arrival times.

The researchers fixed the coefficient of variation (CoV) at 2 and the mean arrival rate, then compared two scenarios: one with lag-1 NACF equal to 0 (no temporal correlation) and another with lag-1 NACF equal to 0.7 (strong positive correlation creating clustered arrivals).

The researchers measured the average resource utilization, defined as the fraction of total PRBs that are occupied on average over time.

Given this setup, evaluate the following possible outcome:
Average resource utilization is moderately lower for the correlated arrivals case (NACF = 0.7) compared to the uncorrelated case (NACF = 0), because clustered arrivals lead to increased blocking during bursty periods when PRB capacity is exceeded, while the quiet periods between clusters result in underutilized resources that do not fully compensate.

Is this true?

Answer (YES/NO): YES